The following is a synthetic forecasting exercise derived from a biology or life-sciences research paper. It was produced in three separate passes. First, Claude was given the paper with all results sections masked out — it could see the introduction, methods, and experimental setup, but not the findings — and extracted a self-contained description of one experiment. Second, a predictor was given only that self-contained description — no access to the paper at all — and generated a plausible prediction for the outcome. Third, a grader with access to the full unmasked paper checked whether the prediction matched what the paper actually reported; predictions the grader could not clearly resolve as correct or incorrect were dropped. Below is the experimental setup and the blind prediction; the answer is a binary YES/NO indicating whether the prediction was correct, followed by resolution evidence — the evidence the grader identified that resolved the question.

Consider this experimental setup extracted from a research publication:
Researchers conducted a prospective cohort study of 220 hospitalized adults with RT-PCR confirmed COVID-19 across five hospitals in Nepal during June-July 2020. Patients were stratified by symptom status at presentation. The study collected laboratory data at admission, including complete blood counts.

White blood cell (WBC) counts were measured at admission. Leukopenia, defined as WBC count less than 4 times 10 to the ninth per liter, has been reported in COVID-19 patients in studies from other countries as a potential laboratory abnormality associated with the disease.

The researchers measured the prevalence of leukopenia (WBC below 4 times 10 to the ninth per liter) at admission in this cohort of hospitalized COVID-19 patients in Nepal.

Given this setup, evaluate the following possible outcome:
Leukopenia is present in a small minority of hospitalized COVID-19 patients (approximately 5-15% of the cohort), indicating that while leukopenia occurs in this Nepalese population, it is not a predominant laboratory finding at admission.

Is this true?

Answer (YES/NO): NO